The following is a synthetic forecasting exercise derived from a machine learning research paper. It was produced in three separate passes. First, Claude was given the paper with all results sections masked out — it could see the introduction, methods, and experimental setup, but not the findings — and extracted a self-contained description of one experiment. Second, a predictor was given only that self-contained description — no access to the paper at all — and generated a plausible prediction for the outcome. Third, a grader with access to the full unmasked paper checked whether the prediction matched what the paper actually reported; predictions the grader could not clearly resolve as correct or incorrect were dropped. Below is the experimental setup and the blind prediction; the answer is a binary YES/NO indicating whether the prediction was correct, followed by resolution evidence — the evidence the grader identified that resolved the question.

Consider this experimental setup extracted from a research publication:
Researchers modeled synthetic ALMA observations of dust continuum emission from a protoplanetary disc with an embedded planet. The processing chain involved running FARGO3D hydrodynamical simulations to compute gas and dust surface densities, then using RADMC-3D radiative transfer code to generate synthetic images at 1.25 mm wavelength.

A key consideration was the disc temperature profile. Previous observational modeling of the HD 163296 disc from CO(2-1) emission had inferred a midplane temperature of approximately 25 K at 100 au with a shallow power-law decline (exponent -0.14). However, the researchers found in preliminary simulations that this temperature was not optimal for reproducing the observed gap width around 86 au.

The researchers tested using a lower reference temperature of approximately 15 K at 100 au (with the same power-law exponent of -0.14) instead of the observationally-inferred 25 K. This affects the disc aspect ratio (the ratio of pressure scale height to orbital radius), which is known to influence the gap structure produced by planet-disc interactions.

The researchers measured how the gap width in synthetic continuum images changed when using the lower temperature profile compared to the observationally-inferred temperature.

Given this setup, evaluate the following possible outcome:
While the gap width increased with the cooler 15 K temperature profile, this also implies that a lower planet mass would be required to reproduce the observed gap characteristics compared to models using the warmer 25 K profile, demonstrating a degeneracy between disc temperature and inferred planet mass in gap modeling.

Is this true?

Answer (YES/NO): NO